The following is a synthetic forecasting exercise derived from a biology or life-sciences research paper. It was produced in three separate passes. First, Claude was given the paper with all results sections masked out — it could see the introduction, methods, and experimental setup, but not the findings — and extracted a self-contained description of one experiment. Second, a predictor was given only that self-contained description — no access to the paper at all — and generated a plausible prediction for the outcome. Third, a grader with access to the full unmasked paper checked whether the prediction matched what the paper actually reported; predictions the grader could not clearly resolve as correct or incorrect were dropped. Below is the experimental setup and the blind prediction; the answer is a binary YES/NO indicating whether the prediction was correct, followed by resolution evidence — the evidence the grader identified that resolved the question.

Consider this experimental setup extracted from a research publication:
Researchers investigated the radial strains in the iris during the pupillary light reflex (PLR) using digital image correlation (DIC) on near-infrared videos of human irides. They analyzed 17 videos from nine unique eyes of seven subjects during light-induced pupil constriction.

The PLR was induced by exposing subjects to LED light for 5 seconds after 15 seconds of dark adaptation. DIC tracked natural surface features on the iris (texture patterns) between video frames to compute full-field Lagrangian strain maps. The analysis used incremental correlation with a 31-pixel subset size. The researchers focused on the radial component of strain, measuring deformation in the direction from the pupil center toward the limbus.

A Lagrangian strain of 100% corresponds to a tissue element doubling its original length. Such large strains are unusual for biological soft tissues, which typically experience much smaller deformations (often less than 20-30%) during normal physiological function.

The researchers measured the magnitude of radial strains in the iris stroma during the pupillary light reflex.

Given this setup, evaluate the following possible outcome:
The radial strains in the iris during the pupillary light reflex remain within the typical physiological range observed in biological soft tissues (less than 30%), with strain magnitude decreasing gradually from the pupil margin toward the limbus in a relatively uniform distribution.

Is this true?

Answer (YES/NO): NO